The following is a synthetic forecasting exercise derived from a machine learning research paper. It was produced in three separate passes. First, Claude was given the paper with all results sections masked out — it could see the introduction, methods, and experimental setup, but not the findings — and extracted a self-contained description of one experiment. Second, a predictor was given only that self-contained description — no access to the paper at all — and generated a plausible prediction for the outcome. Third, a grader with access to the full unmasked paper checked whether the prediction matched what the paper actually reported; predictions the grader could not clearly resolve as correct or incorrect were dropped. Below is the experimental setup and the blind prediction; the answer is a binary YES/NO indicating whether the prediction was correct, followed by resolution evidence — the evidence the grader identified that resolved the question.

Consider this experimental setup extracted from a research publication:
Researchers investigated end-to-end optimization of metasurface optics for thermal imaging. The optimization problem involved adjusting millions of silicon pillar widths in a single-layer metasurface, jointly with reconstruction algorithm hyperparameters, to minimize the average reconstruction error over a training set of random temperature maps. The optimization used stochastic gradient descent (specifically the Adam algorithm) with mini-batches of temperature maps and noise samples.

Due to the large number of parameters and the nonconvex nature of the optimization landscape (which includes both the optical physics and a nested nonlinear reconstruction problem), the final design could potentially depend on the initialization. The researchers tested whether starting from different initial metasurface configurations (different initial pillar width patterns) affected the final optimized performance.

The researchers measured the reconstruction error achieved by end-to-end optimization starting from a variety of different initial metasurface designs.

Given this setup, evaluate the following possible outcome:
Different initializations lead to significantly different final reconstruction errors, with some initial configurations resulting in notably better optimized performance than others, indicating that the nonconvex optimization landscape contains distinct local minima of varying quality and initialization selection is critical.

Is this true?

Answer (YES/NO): NO